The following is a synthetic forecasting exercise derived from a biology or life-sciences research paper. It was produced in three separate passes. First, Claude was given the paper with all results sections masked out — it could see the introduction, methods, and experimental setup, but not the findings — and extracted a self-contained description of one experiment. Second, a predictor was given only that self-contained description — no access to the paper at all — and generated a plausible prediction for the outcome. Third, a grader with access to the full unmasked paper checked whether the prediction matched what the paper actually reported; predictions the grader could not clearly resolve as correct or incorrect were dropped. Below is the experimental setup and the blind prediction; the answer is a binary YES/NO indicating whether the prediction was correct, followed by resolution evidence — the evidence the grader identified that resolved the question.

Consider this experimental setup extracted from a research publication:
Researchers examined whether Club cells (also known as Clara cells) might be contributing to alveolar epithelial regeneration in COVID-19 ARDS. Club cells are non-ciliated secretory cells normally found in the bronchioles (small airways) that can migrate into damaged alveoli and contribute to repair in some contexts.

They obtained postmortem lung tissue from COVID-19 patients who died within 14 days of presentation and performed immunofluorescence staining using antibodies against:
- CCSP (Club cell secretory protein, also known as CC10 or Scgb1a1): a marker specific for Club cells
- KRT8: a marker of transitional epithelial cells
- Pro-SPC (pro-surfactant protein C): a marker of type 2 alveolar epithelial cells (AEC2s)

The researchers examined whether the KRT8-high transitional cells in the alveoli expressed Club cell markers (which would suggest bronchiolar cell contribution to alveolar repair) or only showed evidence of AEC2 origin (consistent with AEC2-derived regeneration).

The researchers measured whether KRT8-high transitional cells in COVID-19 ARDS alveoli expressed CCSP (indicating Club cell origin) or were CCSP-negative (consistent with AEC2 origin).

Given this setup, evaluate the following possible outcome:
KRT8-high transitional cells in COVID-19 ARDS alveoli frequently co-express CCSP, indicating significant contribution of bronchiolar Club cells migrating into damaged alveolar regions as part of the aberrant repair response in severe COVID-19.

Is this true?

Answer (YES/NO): NO